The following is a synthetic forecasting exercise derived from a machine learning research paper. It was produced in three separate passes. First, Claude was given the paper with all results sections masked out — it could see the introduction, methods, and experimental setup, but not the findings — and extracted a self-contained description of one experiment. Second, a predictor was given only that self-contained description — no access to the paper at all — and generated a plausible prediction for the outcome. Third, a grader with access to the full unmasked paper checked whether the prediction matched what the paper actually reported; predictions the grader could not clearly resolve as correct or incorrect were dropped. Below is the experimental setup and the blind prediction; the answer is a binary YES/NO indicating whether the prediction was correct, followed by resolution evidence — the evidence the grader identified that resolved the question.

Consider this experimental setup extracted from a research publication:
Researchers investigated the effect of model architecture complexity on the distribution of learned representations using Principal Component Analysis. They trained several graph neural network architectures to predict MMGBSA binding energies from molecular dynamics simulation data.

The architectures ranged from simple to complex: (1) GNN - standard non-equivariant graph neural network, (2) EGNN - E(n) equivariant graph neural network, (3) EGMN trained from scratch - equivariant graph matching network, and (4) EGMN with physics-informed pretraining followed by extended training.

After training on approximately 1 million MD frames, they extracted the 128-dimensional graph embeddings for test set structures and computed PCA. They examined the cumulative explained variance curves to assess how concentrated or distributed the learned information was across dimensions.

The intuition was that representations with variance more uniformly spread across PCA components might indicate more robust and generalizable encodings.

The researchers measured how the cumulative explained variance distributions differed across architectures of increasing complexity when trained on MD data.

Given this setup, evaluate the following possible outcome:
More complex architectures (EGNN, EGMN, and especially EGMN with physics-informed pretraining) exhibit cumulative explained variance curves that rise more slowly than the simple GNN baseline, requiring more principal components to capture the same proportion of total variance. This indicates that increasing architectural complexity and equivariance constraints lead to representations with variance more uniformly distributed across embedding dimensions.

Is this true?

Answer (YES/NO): YES